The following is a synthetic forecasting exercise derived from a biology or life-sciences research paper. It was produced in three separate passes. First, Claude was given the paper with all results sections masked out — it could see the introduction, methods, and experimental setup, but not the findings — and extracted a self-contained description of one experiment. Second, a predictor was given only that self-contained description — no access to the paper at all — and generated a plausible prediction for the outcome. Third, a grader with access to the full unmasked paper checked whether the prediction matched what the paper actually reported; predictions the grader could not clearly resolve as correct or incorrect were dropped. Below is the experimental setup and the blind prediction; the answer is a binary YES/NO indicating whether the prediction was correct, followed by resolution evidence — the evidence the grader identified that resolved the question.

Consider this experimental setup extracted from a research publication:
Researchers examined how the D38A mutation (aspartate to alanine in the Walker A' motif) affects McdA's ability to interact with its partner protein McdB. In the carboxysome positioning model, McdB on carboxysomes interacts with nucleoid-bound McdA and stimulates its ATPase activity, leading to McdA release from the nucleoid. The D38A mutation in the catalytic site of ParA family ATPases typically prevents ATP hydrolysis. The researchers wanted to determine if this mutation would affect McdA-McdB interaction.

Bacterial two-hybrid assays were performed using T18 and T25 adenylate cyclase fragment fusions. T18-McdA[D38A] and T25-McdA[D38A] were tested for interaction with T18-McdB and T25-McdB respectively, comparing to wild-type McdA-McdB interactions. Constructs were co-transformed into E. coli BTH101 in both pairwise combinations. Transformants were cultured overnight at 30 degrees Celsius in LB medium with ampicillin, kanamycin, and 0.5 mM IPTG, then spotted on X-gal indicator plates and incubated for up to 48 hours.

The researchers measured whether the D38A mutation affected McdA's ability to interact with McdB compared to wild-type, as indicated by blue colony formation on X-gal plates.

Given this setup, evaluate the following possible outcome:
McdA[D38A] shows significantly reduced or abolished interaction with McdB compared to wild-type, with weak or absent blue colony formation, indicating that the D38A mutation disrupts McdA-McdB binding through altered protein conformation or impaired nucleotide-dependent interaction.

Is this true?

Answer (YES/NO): YES